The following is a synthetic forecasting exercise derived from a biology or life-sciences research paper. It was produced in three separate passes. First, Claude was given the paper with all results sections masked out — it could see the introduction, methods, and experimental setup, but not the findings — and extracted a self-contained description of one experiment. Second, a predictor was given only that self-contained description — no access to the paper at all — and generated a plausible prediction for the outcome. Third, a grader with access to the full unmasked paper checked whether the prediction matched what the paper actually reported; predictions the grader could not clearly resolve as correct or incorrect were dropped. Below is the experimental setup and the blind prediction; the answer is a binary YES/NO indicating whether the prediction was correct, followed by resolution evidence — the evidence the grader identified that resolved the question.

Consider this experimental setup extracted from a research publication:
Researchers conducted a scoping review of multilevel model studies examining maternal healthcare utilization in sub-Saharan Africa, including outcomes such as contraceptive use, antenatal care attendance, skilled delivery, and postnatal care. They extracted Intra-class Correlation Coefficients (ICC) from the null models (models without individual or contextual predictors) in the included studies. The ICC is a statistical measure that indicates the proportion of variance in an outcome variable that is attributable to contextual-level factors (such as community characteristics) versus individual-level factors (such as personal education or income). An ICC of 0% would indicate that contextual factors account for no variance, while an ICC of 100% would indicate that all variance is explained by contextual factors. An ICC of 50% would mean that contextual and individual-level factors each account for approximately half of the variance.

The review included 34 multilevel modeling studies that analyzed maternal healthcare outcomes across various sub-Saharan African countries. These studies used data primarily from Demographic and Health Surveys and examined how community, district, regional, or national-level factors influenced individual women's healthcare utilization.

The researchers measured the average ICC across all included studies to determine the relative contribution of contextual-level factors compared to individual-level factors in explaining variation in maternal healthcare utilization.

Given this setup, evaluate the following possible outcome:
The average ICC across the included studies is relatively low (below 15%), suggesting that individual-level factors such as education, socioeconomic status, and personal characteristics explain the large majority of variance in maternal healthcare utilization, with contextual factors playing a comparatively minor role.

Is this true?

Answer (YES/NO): NO